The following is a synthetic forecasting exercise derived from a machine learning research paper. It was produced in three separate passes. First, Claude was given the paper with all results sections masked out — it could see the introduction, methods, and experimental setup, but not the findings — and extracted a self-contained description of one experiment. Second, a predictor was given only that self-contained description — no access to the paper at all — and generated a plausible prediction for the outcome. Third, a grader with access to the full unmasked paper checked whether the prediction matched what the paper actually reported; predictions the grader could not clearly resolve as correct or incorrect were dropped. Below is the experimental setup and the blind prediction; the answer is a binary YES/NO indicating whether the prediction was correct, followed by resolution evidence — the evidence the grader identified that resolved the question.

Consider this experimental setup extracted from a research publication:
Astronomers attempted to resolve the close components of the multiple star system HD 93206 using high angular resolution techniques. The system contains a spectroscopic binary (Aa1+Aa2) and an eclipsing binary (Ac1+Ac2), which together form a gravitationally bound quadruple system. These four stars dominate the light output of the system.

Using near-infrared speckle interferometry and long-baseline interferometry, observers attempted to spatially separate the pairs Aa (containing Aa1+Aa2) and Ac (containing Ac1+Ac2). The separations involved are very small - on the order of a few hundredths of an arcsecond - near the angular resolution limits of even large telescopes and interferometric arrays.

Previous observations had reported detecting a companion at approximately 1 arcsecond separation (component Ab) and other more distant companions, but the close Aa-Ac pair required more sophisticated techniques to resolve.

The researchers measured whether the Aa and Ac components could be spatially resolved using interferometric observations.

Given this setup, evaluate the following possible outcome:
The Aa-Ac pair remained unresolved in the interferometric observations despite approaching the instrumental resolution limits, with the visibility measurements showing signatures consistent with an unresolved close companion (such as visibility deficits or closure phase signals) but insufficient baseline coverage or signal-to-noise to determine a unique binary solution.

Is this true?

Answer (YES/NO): NO